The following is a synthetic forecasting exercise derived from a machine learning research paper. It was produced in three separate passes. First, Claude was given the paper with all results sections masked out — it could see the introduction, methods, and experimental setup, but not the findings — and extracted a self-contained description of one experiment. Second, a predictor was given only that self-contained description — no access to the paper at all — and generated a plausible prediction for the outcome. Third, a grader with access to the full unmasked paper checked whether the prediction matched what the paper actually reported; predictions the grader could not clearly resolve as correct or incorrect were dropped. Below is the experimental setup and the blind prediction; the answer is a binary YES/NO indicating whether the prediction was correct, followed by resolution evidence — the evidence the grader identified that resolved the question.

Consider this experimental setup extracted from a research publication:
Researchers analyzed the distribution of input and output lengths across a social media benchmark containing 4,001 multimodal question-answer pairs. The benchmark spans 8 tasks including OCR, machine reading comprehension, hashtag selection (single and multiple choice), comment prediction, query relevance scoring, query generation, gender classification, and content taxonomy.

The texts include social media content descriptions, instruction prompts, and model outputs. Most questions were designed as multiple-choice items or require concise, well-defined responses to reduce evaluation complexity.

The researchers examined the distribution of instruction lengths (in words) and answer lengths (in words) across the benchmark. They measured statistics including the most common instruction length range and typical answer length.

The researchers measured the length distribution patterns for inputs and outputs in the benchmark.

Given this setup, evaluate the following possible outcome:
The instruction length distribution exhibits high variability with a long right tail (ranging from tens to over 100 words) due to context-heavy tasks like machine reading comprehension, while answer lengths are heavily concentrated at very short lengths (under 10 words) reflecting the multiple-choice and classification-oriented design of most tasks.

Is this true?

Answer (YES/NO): NO